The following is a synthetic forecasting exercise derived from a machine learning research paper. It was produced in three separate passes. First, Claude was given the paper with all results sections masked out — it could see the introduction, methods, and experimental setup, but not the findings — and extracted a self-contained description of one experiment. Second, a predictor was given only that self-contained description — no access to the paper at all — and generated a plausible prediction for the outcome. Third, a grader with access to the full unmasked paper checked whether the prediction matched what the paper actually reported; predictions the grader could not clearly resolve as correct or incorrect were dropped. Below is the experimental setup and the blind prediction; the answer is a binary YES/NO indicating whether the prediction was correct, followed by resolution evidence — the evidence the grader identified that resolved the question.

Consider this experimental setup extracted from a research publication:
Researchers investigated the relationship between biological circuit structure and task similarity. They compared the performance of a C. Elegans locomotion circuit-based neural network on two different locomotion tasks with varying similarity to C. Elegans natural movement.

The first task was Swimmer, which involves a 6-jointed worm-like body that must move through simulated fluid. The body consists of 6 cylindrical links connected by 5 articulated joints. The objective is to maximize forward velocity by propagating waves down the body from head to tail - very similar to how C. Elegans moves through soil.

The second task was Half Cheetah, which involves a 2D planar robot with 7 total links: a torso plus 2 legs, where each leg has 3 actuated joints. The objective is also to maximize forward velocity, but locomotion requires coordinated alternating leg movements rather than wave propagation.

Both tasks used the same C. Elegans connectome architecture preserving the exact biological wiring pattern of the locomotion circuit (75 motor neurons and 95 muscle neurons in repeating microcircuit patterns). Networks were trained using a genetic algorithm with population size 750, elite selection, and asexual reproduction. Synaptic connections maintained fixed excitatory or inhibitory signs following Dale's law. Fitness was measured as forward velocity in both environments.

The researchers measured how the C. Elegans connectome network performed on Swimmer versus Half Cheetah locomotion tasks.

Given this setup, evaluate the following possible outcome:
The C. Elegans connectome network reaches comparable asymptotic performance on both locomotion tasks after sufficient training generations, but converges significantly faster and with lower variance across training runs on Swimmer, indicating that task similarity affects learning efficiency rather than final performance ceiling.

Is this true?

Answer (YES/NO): NO